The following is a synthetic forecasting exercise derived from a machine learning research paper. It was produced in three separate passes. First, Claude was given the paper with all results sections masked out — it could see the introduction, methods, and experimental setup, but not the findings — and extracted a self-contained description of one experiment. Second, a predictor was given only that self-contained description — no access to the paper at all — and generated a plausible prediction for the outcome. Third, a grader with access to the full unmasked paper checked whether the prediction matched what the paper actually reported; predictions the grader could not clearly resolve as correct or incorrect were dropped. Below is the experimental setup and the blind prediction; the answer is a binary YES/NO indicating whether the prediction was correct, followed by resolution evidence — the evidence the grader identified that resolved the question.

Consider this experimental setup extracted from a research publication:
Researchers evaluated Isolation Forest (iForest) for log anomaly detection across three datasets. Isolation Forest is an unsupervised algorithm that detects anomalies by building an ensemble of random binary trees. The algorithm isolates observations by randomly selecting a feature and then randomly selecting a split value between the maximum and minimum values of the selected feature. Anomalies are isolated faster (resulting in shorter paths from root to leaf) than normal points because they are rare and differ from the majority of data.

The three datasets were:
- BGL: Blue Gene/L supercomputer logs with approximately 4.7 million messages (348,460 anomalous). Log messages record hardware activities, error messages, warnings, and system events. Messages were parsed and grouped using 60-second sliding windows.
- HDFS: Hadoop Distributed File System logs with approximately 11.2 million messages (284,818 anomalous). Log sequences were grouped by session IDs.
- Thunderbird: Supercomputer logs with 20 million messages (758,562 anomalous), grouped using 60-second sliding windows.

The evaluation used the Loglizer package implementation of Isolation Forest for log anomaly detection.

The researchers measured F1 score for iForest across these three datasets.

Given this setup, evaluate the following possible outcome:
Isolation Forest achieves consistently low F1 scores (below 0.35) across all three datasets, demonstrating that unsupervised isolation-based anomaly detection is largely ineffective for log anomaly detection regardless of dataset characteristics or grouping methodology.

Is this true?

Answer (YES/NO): YES